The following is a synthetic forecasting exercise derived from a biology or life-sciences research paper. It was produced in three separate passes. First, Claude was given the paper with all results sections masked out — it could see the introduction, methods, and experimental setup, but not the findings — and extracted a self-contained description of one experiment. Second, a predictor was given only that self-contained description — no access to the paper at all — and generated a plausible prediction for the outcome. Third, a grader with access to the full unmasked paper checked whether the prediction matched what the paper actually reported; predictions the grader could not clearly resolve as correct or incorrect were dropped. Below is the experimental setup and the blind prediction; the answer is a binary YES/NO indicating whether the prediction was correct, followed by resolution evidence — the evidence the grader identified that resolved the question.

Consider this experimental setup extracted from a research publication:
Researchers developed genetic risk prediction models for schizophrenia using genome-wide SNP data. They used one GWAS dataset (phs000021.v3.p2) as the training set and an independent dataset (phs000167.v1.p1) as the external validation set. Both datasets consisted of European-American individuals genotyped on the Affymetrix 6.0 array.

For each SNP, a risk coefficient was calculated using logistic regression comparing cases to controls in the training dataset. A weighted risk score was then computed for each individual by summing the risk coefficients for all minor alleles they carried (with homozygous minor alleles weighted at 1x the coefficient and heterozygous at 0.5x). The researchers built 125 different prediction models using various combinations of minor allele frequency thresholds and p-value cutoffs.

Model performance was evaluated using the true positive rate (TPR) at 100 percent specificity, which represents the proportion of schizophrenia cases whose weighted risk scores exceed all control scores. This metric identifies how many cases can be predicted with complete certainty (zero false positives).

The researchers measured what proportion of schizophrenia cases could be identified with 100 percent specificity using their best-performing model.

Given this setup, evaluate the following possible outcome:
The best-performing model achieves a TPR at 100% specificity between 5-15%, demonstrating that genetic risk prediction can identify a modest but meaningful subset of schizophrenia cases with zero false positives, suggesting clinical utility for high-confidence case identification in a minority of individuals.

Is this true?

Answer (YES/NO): NO